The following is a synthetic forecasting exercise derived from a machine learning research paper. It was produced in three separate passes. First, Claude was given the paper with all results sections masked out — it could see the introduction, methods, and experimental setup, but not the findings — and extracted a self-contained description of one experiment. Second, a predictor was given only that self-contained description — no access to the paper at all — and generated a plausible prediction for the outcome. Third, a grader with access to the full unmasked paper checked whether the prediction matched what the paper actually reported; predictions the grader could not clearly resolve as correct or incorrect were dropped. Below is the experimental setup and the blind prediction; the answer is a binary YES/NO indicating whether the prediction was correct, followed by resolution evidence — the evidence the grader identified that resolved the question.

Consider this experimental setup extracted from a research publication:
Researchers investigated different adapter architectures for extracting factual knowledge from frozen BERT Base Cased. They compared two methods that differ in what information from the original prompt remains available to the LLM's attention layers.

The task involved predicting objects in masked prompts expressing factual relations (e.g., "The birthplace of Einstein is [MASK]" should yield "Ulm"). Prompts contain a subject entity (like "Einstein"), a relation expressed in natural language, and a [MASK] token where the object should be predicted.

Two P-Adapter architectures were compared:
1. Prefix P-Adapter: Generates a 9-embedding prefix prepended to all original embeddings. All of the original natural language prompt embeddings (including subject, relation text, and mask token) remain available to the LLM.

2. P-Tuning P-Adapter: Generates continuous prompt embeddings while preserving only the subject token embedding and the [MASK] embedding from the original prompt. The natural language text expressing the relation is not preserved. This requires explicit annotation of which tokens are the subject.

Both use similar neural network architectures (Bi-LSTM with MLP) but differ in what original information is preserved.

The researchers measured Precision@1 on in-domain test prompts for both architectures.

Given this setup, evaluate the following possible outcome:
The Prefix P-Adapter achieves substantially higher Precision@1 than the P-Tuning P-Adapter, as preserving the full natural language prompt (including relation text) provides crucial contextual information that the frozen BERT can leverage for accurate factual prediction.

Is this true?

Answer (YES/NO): NO